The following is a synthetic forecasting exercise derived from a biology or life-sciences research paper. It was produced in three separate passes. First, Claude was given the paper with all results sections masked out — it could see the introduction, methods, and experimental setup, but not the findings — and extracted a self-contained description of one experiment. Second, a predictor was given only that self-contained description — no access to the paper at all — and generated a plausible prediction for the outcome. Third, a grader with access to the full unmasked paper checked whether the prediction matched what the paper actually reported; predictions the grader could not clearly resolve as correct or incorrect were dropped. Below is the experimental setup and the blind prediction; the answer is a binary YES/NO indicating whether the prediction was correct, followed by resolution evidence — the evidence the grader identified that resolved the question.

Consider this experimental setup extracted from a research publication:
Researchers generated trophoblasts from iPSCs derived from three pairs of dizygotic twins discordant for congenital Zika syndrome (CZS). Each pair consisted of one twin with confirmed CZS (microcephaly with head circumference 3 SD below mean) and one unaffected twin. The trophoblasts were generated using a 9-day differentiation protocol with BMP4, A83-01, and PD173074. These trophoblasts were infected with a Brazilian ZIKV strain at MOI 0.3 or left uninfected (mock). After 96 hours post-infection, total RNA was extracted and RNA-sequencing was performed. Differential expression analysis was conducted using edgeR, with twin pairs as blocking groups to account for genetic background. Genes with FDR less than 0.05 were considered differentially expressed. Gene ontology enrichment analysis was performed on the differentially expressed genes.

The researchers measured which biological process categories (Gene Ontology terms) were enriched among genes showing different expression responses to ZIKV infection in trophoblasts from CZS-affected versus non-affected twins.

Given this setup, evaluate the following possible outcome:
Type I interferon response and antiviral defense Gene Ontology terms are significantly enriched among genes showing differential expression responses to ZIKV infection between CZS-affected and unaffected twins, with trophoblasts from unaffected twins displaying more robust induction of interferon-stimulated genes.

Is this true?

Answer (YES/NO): NO